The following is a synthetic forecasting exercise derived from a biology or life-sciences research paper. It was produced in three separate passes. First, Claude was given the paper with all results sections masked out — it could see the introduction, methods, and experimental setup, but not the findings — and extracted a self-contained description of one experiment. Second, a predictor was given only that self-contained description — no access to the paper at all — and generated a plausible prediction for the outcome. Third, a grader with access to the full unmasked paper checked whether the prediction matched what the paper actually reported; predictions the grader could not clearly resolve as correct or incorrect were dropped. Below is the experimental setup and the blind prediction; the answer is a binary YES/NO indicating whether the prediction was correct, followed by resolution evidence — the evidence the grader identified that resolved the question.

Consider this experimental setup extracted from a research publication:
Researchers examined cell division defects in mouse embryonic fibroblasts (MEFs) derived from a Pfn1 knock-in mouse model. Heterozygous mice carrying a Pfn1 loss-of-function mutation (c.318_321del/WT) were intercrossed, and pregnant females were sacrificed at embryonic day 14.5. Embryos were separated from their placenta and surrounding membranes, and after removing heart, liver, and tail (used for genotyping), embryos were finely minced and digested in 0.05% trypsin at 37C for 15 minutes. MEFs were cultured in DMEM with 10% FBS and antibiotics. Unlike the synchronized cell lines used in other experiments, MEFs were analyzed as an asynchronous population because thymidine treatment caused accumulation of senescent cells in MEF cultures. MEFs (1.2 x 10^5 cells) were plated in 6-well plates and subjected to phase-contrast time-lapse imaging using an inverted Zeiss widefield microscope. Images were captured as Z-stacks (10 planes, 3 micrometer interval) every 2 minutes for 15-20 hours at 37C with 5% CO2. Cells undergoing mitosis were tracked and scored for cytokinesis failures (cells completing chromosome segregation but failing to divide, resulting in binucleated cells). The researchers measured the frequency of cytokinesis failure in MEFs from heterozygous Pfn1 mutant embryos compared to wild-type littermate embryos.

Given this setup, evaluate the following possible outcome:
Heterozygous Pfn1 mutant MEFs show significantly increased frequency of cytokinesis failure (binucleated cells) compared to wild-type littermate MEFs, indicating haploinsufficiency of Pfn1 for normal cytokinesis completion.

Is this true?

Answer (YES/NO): YES